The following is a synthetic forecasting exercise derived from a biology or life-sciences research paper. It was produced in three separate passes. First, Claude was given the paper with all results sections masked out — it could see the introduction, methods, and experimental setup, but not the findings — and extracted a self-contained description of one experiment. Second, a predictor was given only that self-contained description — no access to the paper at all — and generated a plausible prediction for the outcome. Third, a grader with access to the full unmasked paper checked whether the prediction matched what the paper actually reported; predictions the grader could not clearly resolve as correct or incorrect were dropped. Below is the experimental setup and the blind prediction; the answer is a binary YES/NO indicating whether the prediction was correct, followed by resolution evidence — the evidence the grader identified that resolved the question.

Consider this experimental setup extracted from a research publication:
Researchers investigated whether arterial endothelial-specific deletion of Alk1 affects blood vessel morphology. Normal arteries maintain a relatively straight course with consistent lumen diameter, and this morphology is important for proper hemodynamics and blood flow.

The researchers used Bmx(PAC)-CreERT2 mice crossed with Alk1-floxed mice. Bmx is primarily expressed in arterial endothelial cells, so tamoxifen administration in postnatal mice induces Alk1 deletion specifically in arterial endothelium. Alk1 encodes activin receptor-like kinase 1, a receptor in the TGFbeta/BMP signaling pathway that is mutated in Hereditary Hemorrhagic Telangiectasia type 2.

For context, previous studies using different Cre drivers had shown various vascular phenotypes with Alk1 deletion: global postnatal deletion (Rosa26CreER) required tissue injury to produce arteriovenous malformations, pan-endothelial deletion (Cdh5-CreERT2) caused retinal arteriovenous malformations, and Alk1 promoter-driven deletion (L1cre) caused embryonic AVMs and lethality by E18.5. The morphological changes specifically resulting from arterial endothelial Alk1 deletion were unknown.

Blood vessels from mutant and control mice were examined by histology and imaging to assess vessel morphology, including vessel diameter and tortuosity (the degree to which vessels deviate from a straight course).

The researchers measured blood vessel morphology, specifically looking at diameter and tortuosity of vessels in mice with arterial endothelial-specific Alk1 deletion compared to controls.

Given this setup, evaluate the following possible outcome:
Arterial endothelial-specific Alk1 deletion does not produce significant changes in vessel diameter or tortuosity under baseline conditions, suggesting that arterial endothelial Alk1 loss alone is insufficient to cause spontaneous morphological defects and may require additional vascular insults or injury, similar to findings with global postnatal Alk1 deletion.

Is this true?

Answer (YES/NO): NO